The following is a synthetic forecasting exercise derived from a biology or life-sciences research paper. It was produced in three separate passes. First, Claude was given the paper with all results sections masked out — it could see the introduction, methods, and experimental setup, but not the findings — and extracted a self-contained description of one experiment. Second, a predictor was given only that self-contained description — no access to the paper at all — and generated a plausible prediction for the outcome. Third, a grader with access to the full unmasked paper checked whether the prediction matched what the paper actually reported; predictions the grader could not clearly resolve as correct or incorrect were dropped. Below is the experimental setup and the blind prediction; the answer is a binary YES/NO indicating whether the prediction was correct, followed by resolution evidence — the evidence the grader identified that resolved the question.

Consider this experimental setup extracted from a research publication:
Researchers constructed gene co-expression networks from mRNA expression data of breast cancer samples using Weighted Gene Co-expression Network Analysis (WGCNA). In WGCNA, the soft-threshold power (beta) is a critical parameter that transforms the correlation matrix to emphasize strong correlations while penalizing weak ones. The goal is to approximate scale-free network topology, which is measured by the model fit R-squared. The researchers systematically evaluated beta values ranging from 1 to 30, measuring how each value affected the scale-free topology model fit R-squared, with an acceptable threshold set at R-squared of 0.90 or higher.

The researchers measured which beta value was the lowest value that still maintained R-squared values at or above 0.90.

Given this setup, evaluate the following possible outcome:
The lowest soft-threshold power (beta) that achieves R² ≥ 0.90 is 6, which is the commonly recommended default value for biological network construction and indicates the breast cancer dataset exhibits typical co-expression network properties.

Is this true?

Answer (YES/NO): NO